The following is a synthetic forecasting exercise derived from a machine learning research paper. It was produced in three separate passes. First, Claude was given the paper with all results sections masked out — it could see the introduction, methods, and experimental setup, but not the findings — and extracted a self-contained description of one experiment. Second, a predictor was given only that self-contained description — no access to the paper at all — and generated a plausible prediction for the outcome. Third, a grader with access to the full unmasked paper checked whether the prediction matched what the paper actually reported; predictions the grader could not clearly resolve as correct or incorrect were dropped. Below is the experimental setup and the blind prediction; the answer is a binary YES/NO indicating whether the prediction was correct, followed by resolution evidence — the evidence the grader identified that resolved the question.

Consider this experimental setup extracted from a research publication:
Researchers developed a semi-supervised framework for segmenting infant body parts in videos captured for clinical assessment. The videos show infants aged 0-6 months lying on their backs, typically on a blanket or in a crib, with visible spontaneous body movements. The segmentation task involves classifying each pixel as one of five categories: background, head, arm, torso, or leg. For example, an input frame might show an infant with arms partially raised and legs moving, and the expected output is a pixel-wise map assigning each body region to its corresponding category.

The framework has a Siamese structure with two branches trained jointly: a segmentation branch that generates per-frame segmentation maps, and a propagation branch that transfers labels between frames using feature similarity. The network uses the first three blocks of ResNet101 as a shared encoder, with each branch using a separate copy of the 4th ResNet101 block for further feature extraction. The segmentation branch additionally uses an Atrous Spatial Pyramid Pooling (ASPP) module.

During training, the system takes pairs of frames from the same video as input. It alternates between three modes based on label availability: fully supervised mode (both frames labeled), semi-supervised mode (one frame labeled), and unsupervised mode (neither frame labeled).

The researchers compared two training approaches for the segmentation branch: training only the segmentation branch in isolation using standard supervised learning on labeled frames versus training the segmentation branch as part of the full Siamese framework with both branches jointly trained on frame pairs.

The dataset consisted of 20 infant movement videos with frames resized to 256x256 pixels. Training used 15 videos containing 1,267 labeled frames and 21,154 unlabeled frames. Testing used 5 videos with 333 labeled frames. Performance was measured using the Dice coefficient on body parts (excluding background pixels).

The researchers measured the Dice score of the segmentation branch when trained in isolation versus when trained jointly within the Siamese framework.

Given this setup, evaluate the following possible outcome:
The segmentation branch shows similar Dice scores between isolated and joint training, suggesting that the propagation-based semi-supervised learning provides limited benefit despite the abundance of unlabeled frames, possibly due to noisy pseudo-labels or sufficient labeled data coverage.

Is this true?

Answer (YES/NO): NO